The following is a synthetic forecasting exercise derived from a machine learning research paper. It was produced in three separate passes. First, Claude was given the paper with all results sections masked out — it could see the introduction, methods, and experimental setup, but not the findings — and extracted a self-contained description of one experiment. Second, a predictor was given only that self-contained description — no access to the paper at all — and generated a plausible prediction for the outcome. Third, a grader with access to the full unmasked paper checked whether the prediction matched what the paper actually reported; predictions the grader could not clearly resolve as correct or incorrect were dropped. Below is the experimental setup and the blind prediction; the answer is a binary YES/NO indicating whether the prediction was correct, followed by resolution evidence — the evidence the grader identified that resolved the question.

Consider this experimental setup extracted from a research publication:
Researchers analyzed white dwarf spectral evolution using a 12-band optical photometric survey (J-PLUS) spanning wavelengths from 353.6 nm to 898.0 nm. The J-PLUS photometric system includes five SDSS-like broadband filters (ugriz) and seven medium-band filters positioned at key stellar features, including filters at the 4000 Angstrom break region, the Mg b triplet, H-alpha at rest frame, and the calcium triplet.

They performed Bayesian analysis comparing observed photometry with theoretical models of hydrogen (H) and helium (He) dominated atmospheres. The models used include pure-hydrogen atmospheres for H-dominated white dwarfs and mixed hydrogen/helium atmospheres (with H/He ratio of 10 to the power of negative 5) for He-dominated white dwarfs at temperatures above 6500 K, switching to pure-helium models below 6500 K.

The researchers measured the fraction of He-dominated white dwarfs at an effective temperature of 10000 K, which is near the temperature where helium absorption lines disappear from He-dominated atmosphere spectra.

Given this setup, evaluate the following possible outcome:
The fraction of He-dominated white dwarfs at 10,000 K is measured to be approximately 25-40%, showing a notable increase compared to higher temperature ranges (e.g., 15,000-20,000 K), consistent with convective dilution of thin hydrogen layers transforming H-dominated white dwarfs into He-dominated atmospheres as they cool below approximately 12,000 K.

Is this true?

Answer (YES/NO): NO